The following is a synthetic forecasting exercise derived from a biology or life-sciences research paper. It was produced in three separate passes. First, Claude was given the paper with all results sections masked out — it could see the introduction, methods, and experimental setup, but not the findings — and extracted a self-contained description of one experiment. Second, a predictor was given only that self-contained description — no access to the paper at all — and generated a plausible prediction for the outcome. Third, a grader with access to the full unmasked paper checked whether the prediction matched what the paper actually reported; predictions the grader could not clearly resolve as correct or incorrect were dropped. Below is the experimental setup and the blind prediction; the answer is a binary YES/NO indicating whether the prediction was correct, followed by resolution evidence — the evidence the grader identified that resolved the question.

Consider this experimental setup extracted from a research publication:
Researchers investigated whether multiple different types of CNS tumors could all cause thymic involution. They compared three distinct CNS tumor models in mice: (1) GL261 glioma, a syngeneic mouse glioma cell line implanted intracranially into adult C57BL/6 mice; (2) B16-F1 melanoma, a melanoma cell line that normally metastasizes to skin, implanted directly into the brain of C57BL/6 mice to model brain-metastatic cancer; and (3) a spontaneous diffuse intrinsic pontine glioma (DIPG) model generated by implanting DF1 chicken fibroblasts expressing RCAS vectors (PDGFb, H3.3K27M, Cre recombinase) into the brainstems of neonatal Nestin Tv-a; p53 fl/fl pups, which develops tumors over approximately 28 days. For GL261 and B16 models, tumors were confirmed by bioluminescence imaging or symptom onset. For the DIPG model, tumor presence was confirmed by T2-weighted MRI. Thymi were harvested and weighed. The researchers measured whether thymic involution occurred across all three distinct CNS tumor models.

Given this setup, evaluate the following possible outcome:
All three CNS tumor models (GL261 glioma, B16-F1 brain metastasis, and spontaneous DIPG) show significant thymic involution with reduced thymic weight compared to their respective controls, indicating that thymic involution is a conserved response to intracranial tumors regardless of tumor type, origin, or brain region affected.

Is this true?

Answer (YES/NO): YES